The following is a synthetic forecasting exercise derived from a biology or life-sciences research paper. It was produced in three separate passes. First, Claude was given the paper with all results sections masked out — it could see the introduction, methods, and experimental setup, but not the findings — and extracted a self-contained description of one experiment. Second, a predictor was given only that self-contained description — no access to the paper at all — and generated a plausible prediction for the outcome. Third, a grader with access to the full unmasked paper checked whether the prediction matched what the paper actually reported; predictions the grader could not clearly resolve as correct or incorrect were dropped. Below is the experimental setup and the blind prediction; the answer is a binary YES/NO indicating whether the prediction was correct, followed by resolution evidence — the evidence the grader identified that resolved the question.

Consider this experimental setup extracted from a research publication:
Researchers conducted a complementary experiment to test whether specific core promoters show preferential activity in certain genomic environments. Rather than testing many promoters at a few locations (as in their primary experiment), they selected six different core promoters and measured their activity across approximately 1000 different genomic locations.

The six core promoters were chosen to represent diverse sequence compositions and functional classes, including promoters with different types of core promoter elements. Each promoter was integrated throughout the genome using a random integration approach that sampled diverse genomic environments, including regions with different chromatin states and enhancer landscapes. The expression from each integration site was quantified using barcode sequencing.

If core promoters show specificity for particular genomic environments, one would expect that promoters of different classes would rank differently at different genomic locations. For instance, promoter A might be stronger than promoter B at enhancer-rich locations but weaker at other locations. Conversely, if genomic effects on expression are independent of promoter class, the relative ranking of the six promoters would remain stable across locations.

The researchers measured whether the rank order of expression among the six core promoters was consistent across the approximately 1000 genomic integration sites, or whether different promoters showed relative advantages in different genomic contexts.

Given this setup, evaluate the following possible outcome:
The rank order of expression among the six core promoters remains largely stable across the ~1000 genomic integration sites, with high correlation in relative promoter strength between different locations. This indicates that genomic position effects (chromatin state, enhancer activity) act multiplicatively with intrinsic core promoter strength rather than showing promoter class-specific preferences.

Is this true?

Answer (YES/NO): YES